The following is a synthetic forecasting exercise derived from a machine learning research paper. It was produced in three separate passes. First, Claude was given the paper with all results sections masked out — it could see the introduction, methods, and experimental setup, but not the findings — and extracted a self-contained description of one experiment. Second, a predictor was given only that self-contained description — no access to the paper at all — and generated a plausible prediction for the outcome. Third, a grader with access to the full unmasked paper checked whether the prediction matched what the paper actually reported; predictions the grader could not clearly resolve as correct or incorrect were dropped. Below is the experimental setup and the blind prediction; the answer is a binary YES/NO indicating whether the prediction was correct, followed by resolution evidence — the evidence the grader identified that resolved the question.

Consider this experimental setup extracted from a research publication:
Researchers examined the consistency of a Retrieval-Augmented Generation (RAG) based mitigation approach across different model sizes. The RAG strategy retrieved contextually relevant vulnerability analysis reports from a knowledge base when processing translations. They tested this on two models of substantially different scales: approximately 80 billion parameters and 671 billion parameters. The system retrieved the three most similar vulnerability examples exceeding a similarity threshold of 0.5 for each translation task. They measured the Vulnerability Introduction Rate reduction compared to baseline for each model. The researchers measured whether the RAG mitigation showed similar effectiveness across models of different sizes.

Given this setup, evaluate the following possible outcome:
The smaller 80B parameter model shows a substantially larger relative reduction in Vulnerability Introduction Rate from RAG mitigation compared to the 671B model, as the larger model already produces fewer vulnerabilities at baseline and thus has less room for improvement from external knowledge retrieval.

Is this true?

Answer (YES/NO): NO